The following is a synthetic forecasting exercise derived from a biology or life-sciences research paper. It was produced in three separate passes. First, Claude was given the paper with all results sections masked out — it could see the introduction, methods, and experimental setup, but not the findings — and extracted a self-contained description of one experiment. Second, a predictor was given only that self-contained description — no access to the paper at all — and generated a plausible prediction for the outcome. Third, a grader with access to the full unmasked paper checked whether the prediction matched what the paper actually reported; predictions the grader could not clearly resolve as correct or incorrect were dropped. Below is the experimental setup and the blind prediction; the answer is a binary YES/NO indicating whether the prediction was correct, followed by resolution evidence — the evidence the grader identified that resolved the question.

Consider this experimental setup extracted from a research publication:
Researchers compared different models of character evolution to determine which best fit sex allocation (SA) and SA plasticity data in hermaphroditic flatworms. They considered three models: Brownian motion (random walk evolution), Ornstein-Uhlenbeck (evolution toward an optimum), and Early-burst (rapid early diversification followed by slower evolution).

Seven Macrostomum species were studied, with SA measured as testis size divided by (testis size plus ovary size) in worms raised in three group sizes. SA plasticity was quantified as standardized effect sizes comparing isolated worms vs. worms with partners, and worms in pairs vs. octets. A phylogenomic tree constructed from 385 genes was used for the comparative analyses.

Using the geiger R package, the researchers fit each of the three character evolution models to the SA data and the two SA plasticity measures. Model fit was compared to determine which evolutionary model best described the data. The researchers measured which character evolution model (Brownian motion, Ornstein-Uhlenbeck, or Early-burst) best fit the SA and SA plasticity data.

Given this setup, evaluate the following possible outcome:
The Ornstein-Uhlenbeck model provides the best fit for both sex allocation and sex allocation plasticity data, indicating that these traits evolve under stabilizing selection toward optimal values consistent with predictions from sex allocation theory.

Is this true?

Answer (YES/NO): NO